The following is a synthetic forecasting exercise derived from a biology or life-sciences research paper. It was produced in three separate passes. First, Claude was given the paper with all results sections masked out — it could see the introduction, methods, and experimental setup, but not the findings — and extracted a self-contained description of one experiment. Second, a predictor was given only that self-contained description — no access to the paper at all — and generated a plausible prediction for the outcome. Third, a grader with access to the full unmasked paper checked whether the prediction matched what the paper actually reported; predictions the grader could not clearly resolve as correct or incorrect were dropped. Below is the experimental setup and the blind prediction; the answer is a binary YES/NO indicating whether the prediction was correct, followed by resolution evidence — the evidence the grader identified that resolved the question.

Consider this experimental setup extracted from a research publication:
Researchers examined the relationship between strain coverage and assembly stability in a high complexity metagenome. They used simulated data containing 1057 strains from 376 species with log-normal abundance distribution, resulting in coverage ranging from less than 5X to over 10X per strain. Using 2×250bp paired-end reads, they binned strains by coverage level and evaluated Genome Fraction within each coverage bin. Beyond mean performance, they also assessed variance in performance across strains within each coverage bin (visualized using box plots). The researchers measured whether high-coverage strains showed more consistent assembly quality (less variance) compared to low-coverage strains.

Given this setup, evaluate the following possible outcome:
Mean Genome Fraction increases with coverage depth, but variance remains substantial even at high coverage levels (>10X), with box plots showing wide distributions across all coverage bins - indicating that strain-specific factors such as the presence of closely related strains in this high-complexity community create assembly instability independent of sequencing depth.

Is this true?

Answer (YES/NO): NO